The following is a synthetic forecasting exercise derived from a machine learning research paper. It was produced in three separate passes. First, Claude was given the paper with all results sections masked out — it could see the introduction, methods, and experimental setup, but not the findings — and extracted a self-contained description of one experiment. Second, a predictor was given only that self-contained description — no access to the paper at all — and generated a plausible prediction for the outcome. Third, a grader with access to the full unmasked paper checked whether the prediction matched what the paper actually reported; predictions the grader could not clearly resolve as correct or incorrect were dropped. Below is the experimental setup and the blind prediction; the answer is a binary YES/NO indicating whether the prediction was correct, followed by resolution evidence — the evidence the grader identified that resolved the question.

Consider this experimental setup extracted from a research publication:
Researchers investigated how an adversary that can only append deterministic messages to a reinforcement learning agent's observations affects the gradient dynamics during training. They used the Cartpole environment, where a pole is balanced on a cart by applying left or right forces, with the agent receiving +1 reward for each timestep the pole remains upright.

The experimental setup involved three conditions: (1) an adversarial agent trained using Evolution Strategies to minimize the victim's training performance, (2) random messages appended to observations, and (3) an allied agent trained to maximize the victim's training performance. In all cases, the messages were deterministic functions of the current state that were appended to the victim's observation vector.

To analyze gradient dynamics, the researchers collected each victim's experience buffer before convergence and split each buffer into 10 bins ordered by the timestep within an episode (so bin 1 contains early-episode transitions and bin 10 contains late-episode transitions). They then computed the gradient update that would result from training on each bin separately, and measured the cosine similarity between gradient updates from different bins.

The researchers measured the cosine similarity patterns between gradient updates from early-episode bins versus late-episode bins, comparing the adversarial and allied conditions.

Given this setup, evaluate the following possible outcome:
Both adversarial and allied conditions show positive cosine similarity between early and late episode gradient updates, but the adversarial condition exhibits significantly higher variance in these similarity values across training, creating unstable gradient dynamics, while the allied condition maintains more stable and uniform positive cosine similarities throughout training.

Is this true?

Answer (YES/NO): NO